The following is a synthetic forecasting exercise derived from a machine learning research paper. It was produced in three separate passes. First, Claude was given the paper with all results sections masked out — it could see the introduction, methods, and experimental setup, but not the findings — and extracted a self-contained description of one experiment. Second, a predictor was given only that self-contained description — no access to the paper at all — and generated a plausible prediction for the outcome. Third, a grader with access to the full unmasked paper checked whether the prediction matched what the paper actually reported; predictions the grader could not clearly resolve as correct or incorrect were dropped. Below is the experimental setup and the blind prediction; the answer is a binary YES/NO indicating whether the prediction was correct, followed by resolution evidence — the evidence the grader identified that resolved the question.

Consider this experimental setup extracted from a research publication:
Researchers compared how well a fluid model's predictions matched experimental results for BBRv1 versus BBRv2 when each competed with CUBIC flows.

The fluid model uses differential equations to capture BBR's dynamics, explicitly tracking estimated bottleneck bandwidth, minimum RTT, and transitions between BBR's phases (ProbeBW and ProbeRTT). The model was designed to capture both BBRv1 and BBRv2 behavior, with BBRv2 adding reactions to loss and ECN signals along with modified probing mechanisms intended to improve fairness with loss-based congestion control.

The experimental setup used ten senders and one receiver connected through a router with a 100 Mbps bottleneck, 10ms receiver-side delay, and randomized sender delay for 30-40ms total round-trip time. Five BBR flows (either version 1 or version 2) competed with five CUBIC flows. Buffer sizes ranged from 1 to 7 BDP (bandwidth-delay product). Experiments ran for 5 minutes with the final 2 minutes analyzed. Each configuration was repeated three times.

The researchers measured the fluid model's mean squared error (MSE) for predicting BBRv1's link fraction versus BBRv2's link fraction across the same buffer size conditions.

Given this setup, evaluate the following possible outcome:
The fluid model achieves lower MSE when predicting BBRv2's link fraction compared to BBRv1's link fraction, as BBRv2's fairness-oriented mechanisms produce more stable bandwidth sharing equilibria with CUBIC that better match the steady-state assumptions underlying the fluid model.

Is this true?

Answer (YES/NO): NO